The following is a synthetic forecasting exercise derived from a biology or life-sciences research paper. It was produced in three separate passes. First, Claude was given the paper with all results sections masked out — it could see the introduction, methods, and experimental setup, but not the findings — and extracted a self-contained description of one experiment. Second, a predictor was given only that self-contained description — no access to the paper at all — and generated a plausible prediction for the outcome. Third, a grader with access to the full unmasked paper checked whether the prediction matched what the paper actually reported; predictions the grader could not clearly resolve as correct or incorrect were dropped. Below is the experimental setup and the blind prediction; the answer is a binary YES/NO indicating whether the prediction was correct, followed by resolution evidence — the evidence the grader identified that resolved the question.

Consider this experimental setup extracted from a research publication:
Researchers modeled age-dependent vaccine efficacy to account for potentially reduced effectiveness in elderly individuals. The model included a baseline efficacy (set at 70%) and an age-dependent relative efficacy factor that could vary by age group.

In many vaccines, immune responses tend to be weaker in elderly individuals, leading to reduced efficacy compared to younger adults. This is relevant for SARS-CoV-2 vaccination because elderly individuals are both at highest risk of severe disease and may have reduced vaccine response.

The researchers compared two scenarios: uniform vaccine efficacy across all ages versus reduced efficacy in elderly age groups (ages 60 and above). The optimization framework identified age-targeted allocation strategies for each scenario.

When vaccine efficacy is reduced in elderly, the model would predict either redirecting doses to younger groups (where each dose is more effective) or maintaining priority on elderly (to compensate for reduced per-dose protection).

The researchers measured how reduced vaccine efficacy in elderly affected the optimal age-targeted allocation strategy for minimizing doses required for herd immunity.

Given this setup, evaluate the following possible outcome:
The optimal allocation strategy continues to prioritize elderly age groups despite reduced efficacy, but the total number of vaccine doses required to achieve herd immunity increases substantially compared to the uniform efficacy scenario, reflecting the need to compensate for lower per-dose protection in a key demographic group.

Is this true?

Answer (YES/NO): NO